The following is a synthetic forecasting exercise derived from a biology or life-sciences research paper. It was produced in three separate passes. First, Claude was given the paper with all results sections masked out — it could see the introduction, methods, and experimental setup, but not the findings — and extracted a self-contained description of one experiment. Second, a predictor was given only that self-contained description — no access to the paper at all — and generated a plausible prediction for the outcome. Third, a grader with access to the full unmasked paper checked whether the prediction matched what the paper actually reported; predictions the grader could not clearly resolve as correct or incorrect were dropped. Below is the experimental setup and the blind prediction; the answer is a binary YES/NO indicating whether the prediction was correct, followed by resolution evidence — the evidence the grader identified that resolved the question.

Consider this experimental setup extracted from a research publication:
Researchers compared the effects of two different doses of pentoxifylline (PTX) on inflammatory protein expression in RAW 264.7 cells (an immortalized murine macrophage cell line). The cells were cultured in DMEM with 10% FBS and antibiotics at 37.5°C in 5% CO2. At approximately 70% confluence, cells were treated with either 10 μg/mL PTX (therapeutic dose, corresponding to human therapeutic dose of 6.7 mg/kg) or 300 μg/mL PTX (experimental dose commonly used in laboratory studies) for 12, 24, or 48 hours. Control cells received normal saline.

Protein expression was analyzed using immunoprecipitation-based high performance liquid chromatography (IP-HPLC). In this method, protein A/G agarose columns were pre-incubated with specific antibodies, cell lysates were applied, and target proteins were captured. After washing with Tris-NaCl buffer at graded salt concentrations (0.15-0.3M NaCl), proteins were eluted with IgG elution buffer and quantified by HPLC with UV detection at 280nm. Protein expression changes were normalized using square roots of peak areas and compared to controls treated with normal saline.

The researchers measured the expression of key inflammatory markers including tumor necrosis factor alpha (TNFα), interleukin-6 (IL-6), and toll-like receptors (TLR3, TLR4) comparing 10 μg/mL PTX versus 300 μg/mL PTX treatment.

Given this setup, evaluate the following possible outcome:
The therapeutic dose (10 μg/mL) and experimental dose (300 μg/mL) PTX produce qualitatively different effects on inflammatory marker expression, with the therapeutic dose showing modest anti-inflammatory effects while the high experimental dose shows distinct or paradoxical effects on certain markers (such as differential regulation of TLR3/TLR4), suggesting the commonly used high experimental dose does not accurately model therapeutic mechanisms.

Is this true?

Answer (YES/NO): NO